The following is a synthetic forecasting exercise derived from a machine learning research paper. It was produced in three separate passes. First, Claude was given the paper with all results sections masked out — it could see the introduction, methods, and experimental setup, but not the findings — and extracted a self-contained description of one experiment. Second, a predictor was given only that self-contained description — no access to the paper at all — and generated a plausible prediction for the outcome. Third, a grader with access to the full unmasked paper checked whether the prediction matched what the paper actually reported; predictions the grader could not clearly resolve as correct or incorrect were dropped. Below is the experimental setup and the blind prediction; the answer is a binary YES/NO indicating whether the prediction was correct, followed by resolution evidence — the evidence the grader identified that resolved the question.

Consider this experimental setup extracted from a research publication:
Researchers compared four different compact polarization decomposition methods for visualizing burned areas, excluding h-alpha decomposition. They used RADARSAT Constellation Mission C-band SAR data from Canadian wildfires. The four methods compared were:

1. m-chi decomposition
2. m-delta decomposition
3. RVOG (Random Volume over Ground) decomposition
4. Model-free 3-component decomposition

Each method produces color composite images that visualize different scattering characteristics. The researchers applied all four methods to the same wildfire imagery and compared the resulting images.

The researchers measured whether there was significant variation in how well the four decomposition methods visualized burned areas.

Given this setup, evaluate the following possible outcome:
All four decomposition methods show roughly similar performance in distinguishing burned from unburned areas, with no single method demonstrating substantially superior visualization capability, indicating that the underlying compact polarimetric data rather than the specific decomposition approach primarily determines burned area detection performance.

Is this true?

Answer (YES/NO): YES